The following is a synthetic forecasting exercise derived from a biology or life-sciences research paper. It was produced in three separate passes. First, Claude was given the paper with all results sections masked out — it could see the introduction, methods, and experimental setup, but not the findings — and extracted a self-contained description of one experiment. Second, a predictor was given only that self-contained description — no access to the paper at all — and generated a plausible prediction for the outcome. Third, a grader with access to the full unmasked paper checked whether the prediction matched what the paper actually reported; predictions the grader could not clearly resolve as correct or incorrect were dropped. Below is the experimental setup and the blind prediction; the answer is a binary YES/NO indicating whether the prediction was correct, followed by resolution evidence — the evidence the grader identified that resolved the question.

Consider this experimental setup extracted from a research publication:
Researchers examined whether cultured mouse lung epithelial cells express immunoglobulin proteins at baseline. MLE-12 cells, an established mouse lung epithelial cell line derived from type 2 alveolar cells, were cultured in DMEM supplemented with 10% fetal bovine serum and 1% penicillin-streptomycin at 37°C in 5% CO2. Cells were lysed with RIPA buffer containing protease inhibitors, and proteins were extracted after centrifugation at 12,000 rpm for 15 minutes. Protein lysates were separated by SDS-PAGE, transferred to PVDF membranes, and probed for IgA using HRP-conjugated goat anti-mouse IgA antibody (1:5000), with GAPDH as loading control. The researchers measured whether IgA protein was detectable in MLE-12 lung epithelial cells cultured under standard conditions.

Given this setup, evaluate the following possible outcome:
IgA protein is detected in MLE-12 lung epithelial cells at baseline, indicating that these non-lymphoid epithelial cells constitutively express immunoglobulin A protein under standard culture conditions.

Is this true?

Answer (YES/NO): YES